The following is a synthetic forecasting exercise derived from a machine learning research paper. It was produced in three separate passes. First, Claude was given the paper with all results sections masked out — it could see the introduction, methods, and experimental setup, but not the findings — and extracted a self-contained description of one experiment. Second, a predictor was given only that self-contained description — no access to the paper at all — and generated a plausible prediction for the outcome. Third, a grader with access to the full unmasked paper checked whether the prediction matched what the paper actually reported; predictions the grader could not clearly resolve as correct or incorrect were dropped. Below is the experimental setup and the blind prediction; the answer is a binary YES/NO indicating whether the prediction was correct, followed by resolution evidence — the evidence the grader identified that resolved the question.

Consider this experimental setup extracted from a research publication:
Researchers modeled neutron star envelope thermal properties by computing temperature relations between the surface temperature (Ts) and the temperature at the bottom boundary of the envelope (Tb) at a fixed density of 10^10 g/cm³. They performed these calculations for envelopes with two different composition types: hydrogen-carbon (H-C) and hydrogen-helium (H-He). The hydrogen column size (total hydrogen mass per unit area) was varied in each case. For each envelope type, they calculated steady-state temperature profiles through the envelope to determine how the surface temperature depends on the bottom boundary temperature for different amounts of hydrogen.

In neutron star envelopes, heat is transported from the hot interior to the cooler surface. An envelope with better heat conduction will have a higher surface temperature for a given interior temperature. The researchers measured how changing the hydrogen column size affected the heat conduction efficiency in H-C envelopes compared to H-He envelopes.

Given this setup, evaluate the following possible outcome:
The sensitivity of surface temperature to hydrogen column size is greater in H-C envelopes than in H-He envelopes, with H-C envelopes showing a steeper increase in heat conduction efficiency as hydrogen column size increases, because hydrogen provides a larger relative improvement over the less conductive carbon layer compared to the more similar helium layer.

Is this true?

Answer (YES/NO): NO